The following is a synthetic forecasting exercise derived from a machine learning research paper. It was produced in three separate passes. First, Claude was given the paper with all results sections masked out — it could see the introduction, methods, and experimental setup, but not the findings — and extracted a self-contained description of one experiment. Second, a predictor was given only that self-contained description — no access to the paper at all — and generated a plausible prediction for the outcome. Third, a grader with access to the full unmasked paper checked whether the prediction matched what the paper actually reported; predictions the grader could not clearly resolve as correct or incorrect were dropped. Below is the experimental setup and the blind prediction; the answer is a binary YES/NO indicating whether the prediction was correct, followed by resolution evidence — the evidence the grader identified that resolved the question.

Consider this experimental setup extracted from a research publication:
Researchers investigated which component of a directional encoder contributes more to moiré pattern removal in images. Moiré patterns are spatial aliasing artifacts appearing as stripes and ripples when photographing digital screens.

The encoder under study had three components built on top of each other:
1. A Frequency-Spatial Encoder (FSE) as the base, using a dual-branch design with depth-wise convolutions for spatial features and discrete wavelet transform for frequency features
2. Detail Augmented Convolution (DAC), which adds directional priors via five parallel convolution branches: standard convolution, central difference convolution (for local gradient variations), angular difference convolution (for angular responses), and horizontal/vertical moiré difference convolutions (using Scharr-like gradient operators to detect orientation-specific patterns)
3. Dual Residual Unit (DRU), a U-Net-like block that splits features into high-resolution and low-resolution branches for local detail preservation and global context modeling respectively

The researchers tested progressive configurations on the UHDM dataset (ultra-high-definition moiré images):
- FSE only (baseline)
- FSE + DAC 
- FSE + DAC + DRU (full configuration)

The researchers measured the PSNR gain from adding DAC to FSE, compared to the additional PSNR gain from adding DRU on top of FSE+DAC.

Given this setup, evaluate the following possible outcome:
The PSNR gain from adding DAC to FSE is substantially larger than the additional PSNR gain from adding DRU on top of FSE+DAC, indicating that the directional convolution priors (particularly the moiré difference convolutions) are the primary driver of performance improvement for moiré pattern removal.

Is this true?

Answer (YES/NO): YES